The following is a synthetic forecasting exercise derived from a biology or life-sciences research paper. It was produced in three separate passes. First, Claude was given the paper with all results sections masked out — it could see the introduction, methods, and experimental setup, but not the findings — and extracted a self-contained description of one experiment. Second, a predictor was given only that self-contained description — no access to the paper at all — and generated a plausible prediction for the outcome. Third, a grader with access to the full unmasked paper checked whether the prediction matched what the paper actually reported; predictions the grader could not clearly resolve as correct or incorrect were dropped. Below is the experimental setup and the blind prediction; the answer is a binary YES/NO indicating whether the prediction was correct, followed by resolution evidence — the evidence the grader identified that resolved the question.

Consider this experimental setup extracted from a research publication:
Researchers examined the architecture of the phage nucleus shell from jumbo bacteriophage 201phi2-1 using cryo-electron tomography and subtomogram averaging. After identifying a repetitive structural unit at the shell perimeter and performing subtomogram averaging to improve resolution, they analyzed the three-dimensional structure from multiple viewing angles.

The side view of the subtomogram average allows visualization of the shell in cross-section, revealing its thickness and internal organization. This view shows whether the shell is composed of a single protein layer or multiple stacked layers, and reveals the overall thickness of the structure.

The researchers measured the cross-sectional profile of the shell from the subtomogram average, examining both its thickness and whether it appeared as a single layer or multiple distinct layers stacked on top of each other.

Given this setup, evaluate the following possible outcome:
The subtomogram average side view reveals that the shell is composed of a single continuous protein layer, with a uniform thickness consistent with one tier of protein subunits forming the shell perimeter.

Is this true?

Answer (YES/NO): YES